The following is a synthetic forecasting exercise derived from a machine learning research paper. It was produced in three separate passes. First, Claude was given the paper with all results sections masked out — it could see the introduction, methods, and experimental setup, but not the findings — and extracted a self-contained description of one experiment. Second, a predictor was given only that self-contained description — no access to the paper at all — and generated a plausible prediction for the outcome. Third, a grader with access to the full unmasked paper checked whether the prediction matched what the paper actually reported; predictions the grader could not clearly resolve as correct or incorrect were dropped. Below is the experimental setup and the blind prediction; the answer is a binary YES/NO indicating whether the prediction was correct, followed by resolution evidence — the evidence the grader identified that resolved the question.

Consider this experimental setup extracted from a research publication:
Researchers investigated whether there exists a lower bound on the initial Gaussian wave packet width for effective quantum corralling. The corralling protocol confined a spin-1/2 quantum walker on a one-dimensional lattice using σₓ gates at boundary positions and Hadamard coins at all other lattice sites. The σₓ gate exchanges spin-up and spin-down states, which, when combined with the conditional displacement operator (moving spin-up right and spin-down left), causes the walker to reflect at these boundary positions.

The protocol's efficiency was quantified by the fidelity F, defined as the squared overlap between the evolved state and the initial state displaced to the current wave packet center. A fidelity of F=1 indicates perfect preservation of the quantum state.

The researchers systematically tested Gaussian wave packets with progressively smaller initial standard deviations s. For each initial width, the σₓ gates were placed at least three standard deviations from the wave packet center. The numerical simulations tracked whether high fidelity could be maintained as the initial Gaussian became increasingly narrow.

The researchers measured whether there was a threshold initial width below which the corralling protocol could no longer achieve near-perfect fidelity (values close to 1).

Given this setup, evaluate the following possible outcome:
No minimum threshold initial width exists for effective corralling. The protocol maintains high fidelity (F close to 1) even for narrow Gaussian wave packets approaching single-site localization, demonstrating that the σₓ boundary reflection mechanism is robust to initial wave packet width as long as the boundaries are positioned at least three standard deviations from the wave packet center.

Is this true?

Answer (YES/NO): NO